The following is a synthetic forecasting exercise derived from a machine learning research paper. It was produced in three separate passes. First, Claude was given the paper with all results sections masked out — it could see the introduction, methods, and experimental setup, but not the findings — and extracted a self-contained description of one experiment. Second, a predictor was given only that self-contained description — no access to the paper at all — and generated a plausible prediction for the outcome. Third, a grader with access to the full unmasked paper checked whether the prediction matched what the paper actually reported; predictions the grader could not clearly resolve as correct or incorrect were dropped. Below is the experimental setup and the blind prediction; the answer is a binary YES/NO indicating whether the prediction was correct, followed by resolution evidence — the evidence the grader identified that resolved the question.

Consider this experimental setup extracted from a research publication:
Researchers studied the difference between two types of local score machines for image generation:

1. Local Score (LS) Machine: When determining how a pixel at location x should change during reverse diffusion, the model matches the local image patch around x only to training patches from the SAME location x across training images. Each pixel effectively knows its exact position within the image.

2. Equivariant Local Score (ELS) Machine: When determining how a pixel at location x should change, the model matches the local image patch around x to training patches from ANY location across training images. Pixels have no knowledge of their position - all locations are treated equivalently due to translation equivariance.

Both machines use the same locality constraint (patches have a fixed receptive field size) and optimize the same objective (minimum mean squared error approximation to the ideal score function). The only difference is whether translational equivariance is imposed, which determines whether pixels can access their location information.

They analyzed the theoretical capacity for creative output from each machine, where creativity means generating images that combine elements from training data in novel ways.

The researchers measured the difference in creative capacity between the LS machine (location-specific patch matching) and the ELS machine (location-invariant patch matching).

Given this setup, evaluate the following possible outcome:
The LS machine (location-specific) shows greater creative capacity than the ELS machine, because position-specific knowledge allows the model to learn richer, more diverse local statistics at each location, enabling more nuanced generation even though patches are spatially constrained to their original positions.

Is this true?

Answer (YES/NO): NO